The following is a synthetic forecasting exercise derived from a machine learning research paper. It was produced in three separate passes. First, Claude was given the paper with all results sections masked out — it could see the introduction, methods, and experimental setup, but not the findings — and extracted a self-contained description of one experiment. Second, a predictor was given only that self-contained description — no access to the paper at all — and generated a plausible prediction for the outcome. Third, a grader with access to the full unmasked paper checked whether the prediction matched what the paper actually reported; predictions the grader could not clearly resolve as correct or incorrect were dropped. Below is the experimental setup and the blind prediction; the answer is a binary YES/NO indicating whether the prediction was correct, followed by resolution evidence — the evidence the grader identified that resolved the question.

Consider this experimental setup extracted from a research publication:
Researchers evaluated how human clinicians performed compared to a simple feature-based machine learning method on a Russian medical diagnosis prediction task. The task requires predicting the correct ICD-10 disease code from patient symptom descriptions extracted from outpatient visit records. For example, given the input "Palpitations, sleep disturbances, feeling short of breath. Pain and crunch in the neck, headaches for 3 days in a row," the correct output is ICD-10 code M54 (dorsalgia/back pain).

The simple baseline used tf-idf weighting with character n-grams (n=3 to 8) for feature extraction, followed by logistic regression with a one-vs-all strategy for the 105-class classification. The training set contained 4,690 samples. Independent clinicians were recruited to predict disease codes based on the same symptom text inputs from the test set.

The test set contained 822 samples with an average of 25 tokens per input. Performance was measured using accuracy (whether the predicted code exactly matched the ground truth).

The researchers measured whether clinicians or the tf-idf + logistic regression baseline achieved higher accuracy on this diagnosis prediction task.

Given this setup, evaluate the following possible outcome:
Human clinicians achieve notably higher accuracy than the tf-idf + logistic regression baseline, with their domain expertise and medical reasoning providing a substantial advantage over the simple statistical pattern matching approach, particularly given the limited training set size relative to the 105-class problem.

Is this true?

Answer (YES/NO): NO